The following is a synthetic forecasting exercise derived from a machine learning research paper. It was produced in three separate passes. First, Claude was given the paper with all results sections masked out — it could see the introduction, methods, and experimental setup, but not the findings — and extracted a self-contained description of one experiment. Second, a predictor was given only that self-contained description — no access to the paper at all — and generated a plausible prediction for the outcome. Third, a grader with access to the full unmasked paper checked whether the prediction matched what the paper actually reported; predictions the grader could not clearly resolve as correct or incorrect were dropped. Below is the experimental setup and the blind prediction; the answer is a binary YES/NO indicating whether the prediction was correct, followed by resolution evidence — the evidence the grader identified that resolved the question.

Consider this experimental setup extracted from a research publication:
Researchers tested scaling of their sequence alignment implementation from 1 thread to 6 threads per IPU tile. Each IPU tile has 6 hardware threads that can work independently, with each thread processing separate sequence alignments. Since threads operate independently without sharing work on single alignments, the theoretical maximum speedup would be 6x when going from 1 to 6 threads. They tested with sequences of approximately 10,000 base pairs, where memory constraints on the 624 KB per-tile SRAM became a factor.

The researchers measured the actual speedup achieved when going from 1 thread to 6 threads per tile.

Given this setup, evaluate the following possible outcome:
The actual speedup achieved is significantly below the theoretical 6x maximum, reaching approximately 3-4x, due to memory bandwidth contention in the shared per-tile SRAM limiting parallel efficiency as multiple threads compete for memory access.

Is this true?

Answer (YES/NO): NO